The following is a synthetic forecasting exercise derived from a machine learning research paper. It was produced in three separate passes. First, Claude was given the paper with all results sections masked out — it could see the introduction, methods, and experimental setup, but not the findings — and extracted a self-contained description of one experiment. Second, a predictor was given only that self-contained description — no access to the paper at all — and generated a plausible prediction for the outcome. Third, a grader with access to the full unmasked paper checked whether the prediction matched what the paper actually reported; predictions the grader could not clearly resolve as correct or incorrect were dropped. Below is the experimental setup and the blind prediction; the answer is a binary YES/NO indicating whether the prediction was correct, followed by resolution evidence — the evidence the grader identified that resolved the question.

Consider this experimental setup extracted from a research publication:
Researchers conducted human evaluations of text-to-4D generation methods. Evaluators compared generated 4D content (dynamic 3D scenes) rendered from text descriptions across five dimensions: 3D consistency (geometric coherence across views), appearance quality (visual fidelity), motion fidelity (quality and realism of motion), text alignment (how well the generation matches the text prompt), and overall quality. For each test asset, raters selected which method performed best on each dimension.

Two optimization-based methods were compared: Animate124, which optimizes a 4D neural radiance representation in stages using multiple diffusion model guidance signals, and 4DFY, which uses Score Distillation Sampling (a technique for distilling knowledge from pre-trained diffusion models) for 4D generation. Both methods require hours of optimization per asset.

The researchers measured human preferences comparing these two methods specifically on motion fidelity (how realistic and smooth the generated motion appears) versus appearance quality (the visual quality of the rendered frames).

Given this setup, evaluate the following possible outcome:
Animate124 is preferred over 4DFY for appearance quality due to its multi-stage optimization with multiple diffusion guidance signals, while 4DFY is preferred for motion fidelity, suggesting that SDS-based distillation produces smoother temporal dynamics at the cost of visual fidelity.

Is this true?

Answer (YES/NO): NO